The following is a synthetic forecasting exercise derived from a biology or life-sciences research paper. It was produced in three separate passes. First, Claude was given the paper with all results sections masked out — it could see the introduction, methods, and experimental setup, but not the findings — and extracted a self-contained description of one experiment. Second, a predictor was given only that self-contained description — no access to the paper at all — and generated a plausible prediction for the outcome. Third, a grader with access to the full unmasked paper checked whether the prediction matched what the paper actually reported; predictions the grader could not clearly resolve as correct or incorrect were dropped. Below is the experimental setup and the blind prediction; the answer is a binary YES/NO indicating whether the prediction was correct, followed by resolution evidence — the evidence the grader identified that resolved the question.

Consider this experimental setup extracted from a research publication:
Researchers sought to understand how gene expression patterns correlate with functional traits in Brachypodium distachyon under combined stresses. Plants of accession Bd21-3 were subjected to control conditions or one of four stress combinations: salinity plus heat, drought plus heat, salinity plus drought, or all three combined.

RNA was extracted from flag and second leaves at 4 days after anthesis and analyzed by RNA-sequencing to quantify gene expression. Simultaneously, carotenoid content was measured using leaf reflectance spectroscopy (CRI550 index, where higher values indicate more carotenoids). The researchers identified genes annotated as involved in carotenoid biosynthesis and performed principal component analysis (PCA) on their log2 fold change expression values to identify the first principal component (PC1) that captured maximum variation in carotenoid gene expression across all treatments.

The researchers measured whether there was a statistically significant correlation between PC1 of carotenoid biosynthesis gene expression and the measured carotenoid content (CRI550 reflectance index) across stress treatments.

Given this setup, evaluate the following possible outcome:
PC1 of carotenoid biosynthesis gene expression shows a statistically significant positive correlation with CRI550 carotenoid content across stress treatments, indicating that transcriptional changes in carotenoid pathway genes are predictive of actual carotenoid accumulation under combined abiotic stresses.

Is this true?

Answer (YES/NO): YES